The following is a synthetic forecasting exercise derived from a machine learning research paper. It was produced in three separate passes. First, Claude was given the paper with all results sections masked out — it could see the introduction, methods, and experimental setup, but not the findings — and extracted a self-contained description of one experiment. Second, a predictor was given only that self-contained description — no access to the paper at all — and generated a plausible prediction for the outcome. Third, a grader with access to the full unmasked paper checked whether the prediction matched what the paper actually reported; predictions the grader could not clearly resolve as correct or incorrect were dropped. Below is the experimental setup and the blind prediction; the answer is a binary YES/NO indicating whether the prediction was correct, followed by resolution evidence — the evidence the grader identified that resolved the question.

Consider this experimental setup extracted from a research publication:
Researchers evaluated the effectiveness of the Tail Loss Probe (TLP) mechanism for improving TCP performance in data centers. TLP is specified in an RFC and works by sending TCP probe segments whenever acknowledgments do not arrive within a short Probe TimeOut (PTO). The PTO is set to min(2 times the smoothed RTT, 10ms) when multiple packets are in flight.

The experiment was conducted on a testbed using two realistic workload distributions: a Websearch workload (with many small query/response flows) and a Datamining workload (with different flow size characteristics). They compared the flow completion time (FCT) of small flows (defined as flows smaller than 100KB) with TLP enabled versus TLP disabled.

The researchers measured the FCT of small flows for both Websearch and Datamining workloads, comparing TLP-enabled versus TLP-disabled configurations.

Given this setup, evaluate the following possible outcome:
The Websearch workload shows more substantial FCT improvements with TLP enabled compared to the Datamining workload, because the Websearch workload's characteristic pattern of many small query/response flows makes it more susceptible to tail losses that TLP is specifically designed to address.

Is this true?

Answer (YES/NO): NO